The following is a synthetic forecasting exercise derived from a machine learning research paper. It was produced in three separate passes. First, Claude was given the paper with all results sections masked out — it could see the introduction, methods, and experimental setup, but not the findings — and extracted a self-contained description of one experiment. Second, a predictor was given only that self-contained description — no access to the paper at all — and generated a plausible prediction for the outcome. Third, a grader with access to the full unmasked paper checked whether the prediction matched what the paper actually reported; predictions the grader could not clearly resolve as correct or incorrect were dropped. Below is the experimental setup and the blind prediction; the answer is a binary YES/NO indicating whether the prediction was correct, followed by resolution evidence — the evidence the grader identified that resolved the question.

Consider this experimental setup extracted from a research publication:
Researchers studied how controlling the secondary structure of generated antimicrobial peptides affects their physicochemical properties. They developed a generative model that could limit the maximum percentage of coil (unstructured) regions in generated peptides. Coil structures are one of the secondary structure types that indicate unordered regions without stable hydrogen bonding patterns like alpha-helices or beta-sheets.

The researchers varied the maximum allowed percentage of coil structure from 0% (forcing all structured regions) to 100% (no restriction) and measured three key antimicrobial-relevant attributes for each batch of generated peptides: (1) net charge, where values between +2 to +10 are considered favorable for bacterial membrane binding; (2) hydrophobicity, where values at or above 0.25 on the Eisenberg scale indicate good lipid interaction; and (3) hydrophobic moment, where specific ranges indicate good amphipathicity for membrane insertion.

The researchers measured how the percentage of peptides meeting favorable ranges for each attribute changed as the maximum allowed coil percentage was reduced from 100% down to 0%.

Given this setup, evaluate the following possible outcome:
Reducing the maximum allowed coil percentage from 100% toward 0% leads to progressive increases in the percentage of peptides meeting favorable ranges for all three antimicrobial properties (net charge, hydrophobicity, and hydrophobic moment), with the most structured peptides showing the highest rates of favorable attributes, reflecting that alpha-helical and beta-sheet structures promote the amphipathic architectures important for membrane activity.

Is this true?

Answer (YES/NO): NO